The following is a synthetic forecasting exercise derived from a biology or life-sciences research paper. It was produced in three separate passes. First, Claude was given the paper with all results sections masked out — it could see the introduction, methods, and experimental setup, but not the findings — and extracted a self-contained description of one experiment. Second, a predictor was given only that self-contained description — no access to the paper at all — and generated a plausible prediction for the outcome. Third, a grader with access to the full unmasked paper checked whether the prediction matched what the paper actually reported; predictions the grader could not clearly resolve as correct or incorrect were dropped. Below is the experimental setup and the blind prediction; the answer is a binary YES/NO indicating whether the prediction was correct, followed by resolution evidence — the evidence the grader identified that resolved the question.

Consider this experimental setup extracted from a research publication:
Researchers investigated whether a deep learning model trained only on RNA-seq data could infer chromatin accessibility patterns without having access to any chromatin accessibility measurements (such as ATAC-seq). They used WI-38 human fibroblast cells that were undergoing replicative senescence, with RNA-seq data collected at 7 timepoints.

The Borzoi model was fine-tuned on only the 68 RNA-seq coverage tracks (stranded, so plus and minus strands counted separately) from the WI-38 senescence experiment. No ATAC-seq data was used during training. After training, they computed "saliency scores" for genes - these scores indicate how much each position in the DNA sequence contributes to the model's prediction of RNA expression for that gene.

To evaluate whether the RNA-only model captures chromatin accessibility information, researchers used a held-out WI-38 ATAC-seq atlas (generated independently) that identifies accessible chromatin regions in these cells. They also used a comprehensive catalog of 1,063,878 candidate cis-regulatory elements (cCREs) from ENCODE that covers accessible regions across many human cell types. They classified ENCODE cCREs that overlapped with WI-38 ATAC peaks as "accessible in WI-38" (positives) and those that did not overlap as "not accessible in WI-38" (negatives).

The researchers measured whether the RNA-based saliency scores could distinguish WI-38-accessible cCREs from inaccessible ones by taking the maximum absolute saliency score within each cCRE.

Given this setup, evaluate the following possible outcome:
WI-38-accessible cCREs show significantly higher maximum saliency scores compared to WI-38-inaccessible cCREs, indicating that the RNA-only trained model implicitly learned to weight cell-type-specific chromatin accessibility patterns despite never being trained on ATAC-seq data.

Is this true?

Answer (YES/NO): YES